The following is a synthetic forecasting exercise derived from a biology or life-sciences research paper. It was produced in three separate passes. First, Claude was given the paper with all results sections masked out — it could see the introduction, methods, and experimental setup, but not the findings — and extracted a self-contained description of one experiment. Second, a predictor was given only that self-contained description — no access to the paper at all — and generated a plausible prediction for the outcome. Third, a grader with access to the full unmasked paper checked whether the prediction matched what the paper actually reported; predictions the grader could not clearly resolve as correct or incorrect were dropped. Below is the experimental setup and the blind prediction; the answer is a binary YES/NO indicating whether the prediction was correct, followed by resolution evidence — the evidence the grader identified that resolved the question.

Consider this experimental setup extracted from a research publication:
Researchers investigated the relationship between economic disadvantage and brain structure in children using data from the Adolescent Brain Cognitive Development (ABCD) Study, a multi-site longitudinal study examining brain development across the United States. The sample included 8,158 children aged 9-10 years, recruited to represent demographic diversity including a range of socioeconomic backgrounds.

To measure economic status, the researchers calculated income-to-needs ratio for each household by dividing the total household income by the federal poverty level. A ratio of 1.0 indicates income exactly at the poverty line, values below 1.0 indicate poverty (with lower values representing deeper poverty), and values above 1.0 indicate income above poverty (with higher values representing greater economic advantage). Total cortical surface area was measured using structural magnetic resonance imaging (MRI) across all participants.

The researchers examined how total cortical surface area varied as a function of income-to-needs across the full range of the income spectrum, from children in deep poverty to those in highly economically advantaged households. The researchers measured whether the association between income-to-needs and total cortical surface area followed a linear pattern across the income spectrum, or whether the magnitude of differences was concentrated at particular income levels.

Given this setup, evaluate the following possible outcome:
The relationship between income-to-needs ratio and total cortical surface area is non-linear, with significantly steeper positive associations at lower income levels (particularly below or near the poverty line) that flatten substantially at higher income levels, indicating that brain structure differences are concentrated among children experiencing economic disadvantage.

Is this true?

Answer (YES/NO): YES